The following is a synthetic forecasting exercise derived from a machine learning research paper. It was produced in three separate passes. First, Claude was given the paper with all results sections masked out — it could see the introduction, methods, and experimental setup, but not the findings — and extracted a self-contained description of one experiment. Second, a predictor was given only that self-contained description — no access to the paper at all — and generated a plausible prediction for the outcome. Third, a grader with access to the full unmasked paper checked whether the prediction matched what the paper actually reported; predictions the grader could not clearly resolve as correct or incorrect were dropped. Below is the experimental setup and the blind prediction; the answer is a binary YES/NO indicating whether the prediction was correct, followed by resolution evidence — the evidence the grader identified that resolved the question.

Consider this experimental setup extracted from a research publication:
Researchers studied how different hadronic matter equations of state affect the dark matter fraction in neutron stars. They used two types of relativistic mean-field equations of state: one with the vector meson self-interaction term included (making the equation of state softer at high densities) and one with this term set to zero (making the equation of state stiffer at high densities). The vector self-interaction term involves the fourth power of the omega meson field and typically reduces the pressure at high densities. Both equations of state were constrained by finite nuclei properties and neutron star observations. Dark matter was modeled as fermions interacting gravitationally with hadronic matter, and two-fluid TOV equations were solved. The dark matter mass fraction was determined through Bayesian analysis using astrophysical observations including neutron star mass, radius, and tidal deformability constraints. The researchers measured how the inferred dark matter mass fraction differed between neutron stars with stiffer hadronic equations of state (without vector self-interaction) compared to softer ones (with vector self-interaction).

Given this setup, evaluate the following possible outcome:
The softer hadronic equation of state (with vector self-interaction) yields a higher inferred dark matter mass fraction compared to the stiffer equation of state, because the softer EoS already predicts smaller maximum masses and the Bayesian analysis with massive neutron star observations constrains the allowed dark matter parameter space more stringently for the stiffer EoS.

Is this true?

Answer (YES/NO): NO